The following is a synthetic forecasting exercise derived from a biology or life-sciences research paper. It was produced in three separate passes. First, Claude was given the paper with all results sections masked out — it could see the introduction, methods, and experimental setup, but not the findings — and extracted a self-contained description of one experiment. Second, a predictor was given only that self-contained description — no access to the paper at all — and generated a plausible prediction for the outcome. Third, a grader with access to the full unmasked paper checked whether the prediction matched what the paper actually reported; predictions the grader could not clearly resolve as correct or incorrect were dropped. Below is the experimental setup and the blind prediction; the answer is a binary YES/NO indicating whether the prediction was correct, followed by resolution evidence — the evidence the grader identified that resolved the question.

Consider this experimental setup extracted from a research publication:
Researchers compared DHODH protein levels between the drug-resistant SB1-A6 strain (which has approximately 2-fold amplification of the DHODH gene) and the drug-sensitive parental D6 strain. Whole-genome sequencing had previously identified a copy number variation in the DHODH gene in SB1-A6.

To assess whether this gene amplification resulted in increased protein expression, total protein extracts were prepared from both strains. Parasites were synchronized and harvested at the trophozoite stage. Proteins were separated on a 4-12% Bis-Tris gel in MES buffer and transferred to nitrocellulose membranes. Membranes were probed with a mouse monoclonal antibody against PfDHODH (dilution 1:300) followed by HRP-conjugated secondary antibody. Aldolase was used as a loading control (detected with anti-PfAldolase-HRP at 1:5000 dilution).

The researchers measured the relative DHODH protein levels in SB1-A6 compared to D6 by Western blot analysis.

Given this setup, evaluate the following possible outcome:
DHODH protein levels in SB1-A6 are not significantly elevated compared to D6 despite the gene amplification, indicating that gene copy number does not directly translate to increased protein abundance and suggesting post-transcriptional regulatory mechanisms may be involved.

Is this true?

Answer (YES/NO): YES